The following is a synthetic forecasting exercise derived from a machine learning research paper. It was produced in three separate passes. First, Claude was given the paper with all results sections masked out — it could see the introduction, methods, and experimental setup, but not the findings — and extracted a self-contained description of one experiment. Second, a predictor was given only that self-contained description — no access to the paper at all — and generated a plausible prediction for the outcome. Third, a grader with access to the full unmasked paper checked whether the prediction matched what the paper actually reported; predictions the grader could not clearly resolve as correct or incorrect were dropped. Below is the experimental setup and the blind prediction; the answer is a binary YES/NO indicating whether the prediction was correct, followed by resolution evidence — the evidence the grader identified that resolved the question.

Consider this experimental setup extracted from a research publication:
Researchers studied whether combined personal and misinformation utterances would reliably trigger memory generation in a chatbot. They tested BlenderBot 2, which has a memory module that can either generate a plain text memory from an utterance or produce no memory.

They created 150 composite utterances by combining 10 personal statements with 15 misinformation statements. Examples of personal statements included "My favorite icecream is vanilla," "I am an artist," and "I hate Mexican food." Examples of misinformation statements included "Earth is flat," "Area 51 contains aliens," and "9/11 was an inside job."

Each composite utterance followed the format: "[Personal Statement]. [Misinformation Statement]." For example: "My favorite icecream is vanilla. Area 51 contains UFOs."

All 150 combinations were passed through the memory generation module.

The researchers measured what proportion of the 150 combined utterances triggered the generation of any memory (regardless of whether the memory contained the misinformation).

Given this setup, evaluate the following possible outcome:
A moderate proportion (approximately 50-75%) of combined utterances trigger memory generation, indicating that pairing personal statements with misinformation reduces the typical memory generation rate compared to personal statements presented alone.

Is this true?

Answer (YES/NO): NO